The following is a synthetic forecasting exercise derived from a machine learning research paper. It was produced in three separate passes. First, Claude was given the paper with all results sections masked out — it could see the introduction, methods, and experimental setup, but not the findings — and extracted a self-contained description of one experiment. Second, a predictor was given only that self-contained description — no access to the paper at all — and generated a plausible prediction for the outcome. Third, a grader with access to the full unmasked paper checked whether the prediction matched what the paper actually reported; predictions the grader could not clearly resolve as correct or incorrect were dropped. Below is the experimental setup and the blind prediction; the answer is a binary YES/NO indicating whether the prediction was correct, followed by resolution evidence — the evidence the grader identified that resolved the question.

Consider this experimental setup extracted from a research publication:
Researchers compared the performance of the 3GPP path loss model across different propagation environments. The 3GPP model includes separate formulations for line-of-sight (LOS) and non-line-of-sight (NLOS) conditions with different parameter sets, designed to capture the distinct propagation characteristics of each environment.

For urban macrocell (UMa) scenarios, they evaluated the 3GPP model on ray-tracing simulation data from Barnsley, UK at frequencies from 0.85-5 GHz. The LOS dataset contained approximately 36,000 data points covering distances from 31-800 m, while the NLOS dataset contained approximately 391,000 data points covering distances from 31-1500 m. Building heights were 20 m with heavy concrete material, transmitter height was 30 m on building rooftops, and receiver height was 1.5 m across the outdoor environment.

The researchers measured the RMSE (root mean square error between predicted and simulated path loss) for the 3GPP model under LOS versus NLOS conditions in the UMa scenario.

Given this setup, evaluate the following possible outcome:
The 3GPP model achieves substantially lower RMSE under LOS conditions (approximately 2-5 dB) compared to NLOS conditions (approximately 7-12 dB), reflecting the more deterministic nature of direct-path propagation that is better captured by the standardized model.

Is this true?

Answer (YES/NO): NO